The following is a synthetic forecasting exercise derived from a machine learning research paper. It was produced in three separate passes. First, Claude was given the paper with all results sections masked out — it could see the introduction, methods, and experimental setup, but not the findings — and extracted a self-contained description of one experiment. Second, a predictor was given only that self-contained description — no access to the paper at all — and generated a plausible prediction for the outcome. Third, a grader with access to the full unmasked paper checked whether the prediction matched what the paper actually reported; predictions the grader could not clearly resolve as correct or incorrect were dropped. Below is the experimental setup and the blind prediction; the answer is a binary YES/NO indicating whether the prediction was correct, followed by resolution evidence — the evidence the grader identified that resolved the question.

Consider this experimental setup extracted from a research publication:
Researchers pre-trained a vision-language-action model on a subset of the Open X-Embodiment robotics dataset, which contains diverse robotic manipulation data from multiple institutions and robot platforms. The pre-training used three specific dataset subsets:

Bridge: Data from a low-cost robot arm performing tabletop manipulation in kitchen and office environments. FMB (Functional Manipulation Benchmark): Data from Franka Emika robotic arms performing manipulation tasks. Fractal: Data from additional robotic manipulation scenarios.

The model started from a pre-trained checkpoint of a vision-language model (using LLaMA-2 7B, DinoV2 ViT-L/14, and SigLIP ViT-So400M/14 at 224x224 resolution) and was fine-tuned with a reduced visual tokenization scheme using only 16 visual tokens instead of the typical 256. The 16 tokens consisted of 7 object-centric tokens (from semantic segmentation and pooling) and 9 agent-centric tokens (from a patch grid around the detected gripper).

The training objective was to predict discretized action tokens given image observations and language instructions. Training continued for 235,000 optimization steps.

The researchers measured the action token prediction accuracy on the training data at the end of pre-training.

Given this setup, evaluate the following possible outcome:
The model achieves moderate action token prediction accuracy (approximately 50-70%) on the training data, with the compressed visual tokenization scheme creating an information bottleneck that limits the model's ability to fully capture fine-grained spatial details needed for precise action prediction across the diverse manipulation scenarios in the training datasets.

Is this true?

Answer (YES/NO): NO